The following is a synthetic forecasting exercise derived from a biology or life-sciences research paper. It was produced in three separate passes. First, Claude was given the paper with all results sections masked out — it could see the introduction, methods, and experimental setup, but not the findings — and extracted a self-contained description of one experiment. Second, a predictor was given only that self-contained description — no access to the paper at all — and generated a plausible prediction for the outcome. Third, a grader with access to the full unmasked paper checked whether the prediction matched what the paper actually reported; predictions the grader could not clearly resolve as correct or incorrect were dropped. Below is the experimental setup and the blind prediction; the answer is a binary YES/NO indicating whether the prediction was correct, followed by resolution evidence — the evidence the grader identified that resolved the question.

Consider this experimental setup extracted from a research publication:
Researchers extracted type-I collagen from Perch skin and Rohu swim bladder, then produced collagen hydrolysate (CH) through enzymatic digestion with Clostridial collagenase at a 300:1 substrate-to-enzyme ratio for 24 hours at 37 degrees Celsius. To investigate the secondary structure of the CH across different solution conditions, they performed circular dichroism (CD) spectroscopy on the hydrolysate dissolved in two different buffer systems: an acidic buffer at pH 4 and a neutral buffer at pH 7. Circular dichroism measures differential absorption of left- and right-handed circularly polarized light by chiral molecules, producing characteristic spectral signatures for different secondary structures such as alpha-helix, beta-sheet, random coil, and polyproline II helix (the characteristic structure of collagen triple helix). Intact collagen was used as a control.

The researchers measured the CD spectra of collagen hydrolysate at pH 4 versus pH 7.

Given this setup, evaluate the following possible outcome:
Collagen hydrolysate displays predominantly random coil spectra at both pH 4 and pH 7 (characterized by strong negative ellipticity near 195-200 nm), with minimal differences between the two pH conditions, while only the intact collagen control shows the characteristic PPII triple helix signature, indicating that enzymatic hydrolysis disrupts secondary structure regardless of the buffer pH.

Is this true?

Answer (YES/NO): NO